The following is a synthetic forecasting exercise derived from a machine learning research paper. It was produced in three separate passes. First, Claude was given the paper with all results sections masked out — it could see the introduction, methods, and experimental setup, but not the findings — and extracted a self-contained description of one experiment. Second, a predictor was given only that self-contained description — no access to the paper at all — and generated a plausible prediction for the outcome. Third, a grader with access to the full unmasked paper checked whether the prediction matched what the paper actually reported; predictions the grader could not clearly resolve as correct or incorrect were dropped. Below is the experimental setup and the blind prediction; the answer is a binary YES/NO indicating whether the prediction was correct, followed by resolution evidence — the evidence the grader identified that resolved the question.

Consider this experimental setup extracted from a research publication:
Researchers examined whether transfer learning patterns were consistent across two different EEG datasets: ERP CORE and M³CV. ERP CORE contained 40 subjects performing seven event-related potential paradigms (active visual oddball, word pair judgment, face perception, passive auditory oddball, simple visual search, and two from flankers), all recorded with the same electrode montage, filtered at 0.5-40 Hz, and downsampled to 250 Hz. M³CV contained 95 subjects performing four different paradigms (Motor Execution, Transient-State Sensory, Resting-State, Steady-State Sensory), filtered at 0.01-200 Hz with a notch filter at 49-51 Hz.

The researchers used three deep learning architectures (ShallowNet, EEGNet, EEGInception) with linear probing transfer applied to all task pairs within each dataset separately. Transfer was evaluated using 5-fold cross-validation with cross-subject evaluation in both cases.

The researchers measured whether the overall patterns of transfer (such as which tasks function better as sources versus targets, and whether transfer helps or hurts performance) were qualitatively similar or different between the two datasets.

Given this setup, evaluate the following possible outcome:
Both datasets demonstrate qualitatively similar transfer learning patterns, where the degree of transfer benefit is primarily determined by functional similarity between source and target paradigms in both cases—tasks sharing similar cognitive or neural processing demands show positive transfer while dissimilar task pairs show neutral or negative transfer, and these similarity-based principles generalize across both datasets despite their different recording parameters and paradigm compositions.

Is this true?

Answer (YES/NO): NO